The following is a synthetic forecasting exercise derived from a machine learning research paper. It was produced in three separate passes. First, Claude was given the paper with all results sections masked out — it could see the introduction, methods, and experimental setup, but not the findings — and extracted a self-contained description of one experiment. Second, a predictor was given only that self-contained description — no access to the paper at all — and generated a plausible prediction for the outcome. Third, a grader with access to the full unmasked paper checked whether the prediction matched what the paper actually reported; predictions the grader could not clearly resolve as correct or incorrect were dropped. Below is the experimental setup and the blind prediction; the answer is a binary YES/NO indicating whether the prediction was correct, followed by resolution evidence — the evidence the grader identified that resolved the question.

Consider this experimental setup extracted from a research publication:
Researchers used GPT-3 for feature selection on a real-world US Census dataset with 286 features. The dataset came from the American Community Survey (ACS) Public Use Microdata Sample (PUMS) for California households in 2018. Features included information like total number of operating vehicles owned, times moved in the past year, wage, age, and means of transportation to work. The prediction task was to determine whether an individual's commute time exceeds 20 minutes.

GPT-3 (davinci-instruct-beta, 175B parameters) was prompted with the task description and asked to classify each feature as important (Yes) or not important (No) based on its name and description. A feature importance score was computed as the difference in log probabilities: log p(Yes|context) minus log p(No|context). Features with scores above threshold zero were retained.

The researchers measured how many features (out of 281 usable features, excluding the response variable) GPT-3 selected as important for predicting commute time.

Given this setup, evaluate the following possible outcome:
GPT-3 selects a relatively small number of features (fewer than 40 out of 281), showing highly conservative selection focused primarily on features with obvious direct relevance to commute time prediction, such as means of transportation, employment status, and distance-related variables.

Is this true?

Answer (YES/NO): NO